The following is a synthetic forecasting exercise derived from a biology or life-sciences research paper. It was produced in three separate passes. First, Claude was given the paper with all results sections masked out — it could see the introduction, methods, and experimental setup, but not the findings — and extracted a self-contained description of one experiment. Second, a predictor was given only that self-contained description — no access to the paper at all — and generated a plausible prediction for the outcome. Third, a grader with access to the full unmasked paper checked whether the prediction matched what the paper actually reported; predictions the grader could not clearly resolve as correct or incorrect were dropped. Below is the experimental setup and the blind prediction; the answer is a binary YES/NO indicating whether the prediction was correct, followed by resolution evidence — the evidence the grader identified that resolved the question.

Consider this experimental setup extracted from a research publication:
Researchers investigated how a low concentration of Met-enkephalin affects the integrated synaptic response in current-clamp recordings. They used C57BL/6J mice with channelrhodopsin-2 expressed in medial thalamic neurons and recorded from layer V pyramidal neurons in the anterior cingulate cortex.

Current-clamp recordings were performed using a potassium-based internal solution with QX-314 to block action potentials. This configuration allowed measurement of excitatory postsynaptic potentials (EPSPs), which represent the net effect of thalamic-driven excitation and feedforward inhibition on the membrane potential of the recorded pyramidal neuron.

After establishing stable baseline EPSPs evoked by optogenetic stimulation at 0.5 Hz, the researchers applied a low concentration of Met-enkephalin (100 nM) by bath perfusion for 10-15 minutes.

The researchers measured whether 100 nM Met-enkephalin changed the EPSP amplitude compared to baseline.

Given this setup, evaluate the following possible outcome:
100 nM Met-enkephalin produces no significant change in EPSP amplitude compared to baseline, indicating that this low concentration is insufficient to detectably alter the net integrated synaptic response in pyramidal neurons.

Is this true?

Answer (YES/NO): NO